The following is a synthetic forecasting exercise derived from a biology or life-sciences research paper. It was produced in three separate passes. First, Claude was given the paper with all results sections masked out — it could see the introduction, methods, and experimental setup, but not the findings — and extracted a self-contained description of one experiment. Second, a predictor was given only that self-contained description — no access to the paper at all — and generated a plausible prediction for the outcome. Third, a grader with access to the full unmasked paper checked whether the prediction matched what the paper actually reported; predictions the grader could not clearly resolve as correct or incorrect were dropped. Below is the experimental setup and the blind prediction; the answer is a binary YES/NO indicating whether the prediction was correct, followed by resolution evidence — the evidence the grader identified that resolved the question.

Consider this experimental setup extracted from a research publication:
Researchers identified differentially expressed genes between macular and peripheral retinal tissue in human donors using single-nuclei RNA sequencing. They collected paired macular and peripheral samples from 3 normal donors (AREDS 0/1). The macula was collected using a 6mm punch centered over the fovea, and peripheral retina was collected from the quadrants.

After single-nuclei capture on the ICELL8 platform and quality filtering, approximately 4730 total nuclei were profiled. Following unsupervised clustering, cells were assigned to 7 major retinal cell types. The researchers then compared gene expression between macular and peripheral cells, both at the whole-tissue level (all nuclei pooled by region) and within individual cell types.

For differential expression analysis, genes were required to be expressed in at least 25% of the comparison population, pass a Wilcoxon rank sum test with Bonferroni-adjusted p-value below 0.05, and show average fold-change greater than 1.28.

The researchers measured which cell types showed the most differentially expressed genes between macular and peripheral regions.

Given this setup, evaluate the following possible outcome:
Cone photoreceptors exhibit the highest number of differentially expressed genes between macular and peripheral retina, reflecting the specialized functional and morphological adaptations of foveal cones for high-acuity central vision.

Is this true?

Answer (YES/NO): NO